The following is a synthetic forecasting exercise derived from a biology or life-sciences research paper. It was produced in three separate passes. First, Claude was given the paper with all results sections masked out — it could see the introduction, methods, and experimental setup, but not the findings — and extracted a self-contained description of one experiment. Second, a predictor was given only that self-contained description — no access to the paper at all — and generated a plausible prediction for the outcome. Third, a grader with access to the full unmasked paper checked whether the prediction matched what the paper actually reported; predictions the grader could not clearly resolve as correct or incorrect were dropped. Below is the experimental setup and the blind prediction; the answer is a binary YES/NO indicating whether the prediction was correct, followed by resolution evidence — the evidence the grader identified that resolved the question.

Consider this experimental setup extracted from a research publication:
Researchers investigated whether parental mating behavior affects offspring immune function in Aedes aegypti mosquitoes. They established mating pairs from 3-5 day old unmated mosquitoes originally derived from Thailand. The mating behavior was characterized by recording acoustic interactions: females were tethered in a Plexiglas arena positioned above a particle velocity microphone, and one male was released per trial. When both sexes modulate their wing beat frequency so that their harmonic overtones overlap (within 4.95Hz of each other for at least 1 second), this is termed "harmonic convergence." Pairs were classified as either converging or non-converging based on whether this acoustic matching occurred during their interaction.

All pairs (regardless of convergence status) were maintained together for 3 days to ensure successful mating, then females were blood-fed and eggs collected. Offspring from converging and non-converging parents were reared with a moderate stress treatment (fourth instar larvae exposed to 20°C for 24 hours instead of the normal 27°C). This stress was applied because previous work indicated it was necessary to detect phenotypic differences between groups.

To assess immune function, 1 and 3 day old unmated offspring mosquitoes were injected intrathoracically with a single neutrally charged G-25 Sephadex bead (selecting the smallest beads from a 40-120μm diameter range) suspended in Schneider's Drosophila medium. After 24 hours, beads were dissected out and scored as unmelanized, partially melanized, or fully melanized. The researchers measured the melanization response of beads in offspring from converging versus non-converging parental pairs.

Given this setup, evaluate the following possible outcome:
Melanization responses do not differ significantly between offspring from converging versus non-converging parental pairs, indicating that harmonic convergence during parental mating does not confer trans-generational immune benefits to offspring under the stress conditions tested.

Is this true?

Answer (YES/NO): NO